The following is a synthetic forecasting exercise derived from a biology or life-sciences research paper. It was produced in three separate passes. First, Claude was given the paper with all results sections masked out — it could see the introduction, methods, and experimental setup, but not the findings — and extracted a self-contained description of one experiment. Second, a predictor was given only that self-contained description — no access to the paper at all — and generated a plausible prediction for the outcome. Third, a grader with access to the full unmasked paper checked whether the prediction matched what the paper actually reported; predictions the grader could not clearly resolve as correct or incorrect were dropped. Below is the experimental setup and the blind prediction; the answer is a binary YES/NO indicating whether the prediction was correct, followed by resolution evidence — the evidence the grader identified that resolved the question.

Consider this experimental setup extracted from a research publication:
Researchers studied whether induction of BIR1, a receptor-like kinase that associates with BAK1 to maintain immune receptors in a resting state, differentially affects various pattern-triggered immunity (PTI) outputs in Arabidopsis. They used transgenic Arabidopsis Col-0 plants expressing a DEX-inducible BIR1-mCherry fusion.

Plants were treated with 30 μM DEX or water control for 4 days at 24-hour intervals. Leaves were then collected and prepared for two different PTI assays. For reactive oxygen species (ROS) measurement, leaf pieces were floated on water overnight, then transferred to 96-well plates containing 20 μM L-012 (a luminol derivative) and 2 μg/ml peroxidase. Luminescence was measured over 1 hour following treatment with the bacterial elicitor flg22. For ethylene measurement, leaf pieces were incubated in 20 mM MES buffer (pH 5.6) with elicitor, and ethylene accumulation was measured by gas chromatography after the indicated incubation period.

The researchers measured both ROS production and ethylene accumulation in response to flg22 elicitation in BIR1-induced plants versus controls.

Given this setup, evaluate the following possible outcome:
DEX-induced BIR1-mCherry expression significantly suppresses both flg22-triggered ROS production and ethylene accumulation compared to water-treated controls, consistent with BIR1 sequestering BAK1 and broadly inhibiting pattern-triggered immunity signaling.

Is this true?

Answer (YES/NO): NO